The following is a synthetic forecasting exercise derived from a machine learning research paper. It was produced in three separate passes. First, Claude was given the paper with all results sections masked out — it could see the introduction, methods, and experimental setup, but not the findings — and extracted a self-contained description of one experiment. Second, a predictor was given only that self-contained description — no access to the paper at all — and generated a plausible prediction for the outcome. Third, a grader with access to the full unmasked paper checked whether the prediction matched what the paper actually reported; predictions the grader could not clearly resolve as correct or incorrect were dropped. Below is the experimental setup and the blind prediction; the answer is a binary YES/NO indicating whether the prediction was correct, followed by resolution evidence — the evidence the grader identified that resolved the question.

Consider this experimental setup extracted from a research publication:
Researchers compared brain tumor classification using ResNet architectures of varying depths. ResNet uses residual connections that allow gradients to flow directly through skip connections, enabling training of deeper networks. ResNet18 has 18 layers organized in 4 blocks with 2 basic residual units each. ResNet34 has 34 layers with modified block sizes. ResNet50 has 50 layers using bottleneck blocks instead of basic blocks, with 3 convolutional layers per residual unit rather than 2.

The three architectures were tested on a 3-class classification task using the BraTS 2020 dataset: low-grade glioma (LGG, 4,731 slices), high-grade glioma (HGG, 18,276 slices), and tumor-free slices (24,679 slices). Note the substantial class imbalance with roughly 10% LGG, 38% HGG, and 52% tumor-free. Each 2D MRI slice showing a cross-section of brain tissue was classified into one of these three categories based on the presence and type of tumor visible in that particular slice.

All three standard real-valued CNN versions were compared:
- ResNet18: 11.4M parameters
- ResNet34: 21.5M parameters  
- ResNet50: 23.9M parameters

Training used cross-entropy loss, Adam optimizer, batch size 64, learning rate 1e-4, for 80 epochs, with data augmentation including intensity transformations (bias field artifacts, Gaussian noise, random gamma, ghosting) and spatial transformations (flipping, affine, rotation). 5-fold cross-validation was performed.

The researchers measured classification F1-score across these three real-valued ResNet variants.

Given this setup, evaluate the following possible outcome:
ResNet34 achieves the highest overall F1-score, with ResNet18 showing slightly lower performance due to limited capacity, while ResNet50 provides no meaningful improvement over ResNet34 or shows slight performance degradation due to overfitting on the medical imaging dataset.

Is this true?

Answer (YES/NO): NO